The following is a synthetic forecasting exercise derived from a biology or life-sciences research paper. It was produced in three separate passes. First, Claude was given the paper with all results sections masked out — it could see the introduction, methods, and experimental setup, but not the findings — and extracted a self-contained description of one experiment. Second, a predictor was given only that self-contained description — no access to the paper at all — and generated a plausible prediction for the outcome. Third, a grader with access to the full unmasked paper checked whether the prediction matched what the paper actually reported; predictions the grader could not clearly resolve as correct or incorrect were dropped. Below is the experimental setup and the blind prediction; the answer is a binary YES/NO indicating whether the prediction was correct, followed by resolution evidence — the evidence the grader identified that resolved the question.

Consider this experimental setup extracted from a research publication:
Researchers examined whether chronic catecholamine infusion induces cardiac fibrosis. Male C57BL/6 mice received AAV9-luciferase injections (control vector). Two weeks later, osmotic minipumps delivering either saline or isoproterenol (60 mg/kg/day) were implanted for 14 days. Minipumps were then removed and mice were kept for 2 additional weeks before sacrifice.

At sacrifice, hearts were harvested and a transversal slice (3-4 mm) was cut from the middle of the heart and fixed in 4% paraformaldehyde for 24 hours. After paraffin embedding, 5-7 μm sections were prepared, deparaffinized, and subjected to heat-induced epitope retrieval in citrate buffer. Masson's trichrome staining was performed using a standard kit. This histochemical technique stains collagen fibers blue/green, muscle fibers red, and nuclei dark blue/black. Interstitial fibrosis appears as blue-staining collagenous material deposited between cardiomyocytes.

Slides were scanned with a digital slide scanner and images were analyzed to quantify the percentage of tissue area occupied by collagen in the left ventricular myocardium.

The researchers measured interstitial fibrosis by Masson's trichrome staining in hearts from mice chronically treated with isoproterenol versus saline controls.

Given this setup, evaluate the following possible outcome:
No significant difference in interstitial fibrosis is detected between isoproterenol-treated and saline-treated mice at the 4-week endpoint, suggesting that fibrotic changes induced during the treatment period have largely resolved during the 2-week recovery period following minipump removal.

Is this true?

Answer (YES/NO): NO